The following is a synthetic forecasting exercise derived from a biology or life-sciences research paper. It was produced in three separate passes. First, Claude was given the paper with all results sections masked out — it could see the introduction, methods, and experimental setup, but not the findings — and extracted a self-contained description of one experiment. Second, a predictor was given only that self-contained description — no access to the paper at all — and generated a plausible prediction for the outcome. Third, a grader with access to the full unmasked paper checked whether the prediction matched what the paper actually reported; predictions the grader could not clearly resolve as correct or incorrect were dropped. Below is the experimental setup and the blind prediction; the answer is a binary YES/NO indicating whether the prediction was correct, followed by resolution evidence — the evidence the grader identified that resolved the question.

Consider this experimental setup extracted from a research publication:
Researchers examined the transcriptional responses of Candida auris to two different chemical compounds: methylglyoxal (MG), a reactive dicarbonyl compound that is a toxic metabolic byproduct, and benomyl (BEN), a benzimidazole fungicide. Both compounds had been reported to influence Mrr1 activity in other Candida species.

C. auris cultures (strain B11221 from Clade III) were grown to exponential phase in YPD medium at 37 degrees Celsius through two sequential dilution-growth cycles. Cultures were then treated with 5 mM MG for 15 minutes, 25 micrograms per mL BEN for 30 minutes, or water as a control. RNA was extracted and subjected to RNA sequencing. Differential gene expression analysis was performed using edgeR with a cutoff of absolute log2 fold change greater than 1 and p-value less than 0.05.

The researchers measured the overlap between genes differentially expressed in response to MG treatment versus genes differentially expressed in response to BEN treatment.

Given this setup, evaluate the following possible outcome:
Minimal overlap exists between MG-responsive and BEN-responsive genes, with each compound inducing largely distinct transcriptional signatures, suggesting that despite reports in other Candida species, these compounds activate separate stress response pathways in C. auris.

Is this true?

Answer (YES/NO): NO